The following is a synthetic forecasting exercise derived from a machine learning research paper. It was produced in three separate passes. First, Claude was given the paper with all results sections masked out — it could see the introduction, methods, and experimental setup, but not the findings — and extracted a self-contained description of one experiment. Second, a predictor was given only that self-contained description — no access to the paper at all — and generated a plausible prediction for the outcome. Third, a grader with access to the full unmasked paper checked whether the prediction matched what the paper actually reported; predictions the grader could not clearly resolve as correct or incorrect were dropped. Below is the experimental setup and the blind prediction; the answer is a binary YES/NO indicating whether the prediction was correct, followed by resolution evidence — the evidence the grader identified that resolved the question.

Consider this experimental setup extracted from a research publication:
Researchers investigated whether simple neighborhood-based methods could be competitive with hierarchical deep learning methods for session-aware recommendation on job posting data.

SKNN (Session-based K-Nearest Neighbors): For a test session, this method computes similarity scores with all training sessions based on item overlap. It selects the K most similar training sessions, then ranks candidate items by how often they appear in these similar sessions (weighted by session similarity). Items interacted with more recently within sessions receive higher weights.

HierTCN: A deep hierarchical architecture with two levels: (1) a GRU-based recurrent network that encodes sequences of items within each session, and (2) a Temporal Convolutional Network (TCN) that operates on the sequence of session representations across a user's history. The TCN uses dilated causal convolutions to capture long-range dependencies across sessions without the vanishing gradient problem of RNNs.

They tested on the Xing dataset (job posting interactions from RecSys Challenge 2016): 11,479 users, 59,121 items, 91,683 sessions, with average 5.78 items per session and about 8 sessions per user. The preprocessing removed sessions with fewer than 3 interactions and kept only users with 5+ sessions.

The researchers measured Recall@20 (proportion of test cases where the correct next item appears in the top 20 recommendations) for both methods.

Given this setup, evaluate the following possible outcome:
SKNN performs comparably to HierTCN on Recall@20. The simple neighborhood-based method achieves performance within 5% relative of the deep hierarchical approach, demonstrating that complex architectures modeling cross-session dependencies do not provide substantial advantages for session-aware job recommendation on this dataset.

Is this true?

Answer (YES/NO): NO